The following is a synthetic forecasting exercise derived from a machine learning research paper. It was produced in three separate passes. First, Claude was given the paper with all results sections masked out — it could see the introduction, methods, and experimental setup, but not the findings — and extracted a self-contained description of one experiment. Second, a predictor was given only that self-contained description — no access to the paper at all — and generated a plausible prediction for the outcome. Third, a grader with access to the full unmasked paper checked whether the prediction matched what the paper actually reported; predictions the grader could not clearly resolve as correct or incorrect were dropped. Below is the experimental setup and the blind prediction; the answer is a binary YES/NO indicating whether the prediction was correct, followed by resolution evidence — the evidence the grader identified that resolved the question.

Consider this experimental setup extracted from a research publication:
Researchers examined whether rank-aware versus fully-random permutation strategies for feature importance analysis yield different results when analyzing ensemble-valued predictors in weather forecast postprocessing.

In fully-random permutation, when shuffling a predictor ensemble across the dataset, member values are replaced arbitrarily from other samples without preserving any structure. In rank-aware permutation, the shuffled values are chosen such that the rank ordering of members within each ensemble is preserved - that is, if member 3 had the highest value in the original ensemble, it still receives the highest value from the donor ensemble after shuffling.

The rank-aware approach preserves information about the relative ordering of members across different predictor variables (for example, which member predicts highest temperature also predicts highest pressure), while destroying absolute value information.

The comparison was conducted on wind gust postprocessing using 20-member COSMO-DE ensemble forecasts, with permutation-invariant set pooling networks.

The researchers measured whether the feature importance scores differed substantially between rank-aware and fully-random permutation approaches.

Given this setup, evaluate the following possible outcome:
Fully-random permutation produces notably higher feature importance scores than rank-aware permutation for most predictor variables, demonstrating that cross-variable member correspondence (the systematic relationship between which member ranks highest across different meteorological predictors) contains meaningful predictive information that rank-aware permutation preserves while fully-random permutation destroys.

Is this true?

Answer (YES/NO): NO